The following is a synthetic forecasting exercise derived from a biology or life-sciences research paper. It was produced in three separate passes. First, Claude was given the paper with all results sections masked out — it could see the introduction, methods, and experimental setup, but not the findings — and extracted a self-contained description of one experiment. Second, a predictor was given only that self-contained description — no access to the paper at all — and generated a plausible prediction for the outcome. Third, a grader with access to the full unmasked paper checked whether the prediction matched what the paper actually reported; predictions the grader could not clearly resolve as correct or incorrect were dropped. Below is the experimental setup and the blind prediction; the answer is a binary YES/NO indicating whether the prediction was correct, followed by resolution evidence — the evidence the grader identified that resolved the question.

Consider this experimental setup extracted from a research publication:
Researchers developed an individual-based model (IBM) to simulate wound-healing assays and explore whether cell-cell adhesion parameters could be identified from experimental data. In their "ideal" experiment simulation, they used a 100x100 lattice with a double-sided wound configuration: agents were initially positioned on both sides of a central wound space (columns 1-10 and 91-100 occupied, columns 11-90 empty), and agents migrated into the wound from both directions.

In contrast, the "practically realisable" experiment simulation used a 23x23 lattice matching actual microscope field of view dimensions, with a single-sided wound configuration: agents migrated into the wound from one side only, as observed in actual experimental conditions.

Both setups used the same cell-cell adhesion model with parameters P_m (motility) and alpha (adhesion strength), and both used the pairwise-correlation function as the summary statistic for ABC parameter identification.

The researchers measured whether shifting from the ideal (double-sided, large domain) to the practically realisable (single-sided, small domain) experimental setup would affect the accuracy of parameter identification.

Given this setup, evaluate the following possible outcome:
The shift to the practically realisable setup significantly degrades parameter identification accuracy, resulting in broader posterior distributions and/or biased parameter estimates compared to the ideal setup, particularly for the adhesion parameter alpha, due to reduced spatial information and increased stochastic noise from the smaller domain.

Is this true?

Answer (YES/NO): NO